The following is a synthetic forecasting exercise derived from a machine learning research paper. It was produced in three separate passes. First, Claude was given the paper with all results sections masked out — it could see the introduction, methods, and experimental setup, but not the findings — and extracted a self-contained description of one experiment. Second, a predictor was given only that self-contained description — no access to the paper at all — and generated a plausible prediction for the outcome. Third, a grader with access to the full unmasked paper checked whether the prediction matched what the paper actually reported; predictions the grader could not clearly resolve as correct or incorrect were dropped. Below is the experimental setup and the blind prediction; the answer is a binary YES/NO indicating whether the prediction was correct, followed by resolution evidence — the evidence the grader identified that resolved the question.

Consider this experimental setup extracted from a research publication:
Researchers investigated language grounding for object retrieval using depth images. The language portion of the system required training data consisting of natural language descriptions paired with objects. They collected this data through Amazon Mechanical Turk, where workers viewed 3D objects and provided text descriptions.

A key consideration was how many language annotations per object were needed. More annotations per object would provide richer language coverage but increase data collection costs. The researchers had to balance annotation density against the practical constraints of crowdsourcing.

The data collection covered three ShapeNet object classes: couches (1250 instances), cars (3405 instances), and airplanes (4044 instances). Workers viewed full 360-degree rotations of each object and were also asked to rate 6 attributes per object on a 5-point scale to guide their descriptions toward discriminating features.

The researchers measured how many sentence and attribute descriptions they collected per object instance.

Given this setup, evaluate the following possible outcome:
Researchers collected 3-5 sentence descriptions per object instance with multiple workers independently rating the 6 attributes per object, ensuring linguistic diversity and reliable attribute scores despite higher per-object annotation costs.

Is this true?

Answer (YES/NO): NO